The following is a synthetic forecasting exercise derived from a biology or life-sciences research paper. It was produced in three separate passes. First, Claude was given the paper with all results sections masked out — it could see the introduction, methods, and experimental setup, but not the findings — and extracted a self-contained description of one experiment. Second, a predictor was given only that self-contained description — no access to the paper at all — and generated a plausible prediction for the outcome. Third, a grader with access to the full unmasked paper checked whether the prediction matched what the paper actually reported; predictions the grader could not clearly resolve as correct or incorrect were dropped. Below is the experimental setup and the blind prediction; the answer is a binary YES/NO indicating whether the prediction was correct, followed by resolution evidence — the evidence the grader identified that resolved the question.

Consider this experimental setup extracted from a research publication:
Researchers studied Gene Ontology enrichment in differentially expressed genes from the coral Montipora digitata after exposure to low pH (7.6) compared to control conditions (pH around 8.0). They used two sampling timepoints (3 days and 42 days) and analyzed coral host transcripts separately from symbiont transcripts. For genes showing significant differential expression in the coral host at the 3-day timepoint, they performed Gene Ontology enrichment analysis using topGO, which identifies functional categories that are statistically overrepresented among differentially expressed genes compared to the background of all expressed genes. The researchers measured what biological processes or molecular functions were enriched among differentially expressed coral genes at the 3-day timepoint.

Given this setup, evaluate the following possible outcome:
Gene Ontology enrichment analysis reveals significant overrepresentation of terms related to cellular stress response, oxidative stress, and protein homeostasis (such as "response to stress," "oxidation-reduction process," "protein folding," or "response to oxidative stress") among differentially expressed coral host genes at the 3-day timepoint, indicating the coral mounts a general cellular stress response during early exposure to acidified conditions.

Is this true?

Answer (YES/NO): NO